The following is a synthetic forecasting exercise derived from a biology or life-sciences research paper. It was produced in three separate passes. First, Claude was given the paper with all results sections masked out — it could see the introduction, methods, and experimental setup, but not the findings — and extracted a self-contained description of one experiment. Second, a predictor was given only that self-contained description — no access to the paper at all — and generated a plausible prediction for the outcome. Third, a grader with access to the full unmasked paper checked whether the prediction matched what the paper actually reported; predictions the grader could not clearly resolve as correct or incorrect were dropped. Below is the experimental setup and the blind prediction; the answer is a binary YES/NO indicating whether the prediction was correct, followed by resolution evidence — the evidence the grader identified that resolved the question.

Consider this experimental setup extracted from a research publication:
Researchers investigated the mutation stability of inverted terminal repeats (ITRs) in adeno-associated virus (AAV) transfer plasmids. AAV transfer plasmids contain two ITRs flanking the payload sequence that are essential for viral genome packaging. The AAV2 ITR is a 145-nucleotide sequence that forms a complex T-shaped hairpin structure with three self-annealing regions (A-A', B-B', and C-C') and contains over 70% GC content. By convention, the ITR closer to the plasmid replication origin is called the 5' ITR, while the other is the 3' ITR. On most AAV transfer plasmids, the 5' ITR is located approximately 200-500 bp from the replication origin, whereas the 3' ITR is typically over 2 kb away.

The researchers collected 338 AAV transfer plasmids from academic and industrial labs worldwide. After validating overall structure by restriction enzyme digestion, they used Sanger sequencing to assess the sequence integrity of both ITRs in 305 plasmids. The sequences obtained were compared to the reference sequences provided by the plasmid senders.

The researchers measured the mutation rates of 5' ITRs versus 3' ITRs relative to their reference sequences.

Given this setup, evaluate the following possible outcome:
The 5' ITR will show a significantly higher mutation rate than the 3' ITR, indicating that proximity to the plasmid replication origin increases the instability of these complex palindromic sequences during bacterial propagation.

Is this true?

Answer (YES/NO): YES